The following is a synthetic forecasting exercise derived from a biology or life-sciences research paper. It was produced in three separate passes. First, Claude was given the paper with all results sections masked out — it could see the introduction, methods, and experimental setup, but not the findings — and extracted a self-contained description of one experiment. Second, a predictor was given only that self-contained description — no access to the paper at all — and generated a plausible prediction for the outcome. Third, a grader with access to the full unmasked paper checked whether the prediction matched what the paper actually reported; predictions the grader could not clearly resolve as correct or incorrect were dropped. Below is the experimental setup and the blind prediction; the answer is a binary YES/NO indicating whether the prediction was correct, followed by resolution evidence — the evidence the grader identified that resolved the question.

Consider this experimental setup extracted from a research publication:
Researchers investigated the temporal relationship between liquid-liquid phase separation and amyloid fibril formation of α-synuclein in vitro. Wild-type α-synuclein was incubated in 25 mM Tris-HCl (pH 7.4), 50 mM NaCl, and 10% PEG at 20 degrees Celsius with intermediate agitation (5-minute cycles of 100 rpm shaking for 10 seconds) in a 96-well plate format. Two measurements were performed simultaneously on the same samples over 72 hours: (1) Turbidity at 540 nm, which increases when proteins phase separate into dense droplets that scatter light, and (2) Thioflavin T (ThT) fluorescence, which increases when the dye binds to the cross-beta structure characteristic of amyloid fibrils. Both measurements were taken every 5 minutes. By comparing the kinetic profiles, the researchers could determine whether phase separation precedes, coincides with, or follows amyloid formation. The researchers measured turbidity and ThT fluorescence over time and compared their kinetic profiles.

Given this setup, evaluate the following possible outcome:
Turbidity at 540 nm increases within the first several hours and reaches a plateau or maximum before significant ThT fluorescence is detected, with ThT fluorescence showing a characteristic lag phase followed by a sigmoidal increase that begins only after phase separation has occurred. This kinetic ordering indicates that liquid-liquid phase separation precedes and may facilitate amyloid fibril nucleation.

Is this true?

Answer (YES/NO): YES